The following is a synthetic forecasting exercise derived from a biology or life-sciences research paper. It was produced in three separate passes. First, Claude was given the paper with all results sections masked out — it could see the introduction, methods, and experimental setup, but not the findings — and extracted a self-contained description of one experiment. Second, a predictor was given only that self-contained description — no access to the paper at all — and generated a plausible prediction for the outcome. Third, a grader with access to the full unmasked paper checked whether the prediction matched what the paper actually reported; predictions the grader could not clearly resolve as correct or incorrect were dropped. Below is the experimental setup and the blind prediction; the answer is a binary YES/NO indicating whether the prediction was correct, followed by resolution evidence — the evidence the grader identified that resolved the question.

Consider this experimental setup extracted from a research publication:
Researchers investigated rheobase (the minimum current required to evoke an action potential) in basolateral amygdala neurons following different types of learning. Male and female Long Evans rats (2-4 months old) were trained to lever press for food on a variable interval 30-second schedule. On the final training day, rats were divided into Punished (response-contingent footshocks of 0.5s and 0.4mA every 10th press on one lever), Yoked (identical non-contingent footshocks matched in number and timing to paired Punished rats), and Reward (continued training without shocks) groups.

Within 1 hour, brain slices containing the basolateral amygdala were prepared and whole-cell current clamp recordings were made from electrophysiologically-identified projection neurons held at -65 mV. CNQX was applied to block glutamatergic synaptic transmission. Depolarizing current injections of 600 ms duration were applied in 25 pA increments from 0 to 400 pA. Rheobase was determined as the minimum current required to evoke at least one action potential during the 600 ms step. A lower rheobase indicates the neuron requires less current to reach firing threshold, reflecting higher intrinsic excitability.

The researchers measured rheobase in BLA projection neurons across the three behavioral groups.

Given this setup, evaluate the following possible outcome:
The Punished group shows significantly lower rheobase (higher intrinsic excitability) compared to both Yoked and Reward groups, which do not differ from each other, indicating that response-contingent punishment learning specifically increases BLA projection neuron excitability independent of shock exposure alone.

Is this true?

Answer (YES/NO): NO